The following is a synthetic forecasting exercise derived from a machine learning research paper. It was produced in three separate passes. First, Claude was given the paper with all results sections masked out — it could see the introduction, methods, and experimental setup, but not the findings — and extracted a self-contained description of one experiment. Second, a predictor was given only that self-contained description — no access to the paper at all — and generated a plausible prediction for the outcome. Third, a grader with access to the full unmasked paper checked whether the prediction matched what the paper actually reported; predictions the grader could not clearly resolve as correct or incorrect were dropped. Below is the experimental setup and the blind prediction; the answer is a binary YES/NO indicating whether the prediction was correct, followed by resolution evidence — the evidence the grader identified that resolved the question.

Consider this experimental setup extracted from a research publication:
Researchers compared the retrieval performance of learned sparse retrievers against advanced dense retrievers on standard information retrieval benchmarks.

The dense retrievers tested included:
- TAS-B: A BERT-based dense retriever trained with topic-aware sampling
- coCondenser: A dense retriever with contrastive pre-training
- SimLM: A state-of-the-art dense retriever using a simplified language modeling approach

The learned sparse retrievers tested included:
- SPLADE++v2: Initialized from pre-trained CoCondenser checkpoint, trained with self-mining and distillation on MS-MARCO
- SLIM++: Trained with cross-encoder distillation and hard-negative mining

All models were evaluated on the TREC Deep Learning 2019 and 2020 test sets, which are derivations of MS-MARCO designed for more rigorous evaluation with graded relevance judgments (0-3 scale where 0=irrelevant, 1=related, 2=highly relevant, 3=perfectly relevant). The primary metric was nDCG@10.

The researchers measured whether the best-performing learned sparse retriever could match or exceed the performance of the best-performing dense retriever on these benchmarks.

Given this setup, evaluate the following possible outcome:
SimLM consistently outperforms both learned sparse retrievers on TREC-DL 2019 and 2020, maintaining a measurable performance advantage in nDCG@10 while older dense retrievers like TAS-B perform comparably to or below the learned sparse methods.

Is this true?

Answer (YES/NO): NO